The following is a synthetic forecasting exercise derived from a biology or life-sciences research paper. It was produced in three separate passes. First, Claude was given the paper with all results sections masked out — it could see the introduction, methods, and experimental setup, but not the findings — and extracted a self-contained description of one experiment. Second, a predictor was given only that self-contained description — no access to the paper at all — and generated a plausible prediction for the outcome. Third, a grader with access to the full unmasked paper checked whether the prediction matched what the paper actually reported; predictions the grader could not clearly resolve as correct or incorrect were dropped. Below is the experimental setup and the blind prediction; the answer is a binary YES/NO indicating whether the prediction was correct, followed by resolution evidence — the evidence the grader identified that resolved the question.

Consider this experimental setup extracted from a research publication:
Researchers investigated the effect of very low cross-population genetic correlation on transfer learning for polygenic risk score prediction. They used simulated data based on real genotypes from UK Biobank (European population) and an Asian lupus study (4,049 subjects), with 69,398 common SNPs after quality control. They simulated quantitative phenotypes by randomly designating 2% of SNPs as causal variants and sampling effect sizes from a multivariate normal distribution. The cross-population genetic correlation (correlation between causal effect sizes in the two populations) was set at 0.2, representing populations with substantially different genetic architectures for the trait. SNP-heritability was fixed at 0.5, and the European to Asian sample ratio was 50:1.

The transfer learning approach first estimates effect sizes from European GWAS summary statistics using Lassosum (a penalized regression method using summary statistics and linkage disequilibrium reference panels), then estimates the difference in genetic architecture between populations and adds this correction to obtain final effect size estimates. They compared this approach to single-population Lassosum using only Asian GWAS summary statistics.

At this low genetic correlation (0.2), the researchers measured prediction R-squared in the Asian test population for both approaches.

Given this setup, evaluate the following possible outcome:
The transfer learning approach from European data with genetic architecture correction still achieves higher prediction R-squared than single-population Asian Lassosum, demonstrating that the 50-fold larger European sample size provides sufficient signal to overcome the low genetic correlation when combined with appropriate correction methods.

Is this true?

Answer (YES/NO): YES